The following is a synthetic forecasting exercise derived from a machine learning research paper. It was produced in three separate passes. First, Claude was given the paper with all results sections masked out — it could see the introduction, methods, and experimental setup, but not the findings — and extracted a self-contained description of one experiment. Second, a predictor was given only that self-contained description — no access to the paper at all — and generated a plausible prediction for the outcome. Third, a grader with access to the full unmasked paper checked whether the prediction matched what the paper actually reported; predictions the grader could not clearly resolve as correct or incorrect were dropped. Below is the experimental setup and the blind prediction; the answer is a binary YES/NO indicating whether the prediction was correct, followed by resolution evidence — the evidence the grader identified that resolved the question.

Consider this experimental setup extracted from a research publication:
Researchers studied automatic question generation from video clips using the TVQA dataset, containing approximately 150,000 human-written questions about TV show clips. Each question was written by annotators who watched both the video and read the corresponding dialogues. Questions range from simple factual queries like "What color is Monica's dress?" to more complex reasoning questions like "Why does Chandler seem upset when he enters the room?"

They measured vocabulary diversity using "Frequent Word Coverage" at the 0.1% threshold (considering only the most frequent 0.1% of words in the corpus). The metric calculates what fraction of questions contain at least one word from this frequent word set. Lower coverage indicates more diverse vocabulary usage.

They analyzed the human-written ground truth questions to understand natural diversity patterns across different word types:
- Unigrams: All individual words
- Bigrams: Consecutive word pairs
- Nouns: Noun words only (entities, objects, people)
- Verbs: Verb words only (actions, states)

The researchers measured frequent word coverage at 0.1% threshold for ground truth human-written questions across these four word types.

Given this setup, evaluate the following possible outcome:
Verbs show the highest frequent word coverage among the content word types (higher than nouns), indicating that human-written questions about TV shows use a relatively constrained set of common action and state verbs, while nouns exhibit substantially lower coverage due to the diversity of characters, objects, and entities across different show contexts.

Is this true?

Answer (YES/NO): NO